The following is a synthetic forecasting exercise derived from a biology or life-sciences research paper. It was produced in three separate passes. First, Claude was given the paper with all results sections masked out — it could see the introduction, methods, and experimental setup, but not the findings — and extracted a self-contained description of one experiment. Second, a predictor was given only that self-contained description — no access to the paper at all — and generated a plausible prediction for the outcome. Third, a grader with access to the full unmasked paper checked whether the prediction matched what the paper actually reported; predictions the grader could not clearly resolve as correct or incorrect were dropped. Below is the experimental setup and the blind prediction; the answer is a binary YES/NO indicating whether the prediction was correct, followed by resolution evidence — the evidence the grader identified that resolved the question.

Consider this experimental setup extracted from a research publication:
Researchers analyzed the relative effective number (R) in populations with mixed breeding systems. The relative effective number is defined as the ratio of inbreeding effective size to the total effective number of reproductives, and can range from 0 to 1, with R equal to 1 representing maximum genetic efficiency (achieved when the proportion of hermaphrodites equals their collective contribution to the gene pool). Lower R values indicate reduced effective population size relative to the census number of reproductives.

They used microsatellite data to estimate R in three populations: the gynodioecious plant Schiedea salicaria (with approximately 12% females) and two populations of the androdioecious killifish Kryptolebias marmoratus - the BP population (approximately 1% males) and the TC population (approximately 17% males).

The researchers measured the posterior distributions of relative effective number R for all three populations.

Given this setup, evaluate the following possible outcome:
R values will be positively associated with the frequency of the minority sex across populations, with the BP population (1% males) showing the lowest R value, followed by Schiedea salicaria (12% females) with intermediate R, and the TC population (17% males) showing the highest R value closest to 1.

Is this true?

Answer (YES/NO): NO